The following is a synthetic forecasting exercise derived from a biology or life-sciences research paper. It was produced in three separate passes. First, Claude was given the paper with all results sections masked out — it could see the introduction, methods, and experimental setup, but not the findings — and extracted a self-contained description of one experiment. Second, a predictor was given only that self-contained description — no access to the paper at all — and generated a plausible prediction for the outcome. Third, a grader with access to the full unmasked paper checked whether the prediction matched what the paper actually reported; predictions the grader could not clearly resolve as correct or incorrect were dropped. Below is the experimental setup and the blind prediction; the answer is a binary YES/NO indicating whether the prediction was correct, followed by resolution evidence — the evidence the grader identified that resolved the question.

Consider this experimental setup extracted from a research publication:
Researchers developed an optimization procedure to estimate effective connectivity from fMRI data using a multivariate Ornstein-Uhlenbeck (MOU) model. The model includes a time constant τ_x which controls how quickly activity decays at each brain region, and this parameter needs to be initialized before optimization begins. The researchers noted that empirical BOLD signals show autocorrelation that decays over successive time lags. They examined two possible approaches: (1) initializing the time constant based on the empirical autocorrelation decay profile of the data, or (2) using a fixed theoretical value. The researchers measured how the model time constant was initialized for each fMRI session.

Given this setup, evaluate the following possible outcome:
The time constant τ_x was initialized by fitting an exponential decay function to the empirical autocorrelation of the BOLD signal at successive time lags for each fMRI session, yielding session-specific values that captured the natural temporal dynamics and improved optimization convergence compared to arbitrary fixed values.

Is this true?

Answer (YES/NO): NO